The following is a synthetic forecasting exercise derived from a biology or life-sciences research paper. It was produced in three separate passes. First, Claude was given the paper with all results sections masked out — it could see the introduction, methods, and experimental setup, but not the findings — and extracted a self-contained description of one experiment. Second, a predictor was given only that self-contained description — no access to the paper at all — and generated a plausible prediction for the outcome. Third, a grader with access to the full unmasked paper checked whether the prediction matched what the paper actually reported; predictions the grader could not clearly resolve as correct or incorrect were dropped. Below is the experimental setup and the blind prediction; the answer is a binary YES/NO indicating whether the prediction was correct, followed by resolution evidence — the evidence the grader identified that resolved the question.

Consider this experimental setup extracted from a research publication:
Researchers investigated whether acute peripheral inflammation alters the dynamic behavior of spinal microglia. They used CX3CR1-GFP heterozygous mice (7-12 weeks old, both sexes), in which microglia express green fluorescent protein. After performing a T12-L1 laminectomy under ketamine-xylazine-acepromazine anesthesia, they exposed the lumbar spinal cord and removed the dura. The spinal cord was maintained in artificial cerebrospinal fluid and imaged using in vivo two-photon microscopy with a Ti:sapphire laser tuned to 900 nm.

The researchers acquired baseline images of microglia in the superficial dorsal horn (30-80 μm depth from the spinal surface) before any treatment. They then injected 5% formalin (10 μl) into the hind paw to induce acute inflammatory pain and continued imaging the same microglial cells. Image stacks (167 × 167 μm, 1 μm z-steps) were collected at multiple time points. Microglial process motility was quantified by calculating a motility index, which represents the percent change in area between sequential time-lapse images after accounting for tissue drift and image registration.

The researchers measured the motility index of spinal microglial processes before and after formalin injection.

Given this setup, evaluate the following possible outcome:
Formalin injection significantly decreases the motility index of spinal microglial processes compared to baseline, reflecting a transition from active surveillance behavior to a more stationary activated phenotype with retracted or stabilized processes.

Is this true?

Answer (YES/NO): NO